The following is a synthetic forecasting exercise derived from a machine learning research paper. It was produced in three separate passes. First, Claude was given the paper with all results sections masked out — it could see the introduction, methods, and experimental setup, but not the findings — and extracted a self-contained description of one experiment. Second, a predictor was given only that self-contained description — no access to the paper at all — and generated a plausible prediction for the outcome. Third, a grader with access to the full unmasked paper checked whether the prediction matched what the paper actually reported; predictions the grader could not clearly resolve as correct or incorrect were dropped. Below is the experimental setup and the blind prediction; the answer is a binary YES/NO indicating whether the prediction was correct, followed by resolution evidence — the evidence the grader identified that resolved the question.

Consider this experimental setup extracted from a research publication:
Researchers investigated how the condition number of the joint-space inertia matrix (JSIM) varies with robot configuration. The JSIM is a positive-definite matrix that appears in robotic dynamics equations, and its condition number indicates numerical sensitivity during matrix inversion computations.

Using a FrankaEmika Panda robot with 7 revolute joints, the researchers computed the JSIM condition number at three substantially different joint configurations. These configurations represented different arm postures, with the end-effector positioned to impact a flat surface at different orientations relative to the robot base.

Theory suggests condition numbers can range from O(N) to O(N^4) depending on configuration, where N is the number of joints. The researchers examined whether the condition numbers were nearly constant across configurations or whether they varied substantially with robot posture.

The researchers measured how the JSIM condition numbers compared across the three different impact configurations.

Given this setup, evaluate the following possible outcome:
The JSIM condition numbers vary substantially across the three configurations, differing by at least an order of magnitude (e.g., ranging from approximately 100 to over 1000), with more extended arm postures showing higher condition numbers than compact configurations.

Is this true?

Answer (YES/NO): NO